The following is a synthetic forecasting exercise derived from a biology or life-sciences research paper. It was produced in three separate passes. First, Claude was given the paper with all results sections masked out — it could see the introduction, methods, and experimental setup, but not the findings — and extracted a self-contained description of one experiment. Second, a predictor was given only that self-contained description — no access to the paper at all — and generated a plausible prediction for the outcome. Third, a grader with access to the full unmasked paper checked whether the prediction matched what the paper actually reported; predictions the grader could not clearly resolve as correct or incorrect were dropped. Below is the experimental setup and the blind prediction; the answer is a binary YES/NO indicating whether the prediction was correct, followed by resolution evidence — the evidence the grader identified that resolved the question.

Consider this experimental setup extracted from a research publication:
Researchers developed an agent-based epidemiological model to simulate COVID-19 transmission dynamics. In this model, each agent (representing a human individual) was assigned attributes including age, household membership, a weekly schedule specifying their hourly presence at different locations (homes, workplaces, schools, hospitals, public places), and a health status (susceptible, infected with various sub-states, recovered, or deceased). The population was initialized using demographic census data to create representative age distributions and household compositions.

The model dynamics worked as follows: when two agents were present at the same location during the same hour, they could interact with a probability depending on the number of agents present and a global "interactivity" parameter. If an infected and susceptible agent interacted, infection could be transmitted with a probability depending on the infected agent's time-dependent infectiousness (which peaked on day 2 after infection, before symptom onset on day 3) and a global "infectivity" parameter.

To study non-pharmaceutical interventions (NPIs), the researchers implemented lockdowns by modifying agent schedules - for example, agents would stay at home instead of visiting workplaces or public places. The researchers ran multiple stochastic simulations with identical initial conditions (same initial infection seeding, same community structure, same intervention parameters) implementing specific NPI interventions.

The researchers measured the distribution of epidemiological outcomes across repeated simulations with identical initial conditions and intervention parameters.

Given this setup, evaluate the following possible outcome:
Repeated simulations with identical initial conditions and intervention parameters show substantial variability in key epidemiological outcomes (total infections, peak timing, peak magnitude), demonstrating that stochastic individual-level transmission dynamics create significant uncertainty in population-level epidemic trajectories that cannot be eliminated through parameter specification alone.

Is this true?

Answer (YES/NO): YES